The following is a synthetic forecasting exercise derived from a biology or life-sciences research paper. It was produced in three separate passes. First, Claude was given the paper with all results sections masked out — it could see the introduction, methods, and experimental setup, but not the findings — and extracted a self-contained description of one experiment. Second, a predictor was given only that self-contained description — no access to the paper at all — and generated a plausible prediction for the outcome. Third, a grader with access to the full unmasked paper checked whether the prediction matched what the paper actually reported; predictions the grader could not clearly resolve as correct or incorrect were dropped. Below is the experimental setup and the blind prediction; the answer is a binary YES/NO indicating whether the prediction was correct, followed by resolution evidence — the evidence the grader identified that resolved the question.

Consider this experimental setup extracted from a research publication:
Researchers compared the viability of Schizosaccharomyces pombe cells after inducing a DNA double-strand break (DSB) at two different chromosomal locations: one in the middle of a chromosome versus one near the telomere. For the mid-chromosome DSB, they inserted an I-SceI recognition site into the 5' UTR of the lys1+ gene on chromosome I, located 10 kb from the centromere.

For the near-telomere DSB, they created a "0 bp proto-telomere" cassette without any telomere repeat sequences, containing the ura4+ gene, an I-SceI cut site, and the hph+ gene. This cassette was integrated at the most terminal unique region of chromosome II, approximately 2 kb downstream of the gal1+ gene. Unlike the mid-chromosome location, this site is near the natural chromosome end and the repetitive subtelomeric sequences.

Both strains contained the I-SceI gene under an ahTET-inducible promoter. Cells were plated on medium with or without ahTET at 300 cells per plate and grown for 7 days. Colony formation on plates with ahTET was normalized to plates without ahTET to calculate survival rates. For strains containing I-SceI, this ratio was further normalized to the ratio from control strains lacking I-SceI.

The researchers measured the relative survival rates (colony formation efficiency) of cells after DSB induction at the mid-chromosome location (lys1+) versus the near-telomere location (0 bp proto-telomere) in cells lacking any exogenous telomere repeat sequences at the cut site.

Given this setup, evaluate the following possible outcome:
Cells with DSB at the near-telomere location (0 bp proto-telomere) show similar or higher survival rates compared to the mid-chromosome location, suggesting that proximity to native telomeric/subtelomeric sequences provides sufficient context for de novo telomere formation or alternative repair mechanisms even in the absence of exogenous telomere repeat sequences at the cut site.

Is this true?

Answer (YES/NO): YES